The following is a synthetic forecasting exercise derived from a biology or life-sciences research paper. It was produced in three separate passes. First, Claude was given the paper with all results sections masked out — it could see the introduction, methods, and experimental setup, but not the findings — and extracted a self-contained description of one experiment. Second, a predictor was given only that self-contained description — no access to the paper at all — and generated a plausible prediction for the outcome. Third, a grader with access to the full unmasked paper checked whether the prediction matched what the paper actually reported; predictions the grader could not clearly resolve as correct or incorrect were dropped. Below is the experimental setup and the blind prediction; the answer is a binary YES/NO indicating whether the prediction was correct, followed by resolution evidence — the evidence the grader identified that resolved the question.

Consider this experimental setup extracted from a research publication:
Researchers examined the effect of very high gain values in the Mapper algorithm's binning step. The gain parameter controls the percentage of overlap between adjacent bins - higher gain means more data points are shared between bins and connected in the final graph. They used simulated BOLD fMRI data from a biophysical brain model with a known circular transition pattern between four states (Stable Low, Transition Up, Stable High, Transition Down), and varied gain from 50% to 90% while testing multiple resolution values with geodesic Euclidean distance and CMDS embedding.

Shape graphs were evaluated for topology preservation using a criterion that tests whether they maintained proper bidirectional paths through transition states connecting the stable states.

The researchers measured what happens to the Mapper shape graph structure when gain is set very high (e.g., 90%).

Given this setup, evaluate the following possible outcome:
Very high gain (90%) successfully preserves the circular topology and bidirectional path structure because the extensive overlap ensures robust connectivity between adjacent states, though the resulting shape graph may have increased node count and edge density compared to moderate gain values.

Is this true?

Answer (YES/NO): NO